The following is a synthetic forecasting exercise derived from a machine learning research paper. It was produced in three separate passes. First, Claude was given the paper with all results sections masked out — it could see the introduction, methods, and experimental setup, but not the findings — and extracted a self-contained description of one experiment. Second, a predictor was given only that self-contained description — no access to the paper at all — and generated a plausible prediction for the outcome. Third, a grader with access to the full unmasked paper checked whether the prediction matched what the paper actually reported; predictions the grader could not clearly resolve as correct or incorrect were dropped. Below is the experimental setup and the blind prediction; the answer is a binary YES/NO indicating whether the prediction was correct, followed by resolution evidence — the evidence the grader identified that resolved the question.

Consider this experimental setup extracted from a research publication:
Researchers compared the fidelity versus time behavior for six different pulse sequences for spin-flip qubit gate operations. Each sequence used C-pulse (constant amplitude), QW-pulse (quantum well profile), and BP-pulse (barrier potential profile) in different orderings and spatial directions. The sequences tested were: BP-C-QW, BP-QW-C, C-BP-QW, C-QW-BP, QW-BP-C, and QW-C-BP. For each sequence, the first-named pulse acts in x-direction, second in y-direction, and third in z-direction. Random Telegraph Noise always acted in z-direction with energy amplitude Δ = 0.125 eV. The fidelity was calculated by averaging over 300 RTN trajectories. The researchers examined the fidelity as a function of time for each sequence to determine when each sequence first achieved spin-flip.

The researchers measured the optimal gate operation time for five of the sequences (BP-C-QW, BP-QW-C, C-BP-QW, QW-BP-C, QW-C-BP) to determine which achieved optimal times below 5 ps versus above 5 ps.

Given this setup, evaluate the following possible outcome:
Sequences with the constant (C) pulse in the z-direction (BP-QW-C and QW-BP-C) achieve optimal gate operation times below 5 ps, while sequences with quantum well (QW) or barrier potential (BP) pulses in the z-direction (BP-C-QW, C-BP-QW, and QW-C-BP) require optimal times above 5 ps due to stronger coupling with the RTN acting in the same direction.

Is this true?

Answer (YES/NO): NO